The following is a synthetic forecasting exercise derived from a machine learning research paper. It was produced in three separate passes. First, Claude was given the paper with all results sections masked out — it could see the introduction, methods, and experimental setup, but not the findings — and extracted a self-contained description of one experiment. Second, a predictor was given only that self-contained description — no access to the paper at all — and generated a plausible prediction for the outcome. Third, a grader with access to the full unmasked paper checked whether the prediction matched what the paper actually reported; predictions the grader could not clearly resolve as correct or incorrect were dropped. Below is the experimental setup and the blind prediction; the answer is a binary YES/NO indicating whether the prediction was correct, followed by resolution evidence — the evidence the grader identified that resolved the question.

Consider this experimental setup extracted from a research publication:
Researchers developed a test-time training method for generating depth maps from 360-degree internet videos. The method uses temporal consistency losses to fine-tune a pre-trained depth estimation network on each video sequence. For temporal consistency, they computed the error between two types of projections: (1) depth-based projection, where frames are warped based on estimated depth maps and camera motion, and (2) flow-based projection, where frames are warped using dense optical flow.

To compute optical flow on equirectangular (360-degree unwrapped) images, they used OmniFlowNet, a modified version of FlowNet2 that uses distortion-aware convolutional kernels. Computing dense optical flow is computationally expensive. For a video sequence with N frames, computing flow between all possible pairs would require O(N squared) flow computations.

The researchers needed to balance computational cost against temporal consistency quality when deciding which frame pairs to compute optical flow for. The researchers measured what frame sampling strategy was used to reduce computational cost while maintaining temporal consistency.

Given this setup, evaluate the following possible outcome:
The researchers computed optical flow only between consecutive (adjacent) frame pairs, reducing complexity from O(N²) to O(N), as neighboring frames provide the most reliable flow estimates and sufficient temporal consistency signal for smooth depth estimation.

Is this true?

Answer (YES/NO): NO